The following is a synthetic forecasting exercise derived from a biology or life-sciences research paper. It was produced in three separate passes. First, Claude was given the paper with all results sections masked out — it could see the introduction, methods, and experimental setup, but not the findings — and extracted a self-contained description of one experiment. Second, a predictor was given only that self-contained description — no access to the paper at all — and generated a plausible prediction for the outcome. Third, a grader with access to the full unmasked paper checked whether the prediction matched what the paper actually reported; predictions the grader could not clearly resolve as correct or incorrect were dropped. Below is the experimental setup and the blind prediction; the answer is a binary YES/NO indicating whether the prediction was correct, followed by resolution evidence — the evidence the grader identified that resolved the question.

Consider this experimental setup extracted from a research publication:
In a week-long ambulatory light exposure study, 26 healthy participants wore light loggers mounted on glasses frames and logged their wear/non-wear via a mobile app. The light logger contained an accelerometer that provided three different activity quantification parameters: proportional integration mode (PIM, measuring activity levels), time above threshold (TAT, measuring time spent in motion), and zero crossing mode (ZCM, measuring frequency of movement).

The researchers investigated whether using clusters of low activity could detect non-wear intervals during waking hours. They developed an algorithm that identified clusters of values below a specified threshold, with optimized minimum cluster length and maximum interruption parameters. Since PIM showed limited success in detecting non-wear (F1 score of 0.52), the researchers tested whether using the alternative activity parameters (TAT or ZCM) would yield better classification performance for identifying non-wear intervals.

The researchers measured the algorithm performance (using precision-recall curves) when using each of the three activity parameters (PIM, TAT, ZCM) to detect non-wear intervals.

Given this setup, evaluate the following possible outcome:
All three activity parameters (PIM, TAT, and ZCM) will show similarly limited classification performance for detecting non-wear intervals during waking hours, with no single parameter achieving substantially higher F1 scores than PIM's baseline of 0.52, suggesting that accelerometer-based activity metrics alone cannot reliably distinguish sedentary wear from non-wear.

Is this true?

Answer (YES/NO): YES